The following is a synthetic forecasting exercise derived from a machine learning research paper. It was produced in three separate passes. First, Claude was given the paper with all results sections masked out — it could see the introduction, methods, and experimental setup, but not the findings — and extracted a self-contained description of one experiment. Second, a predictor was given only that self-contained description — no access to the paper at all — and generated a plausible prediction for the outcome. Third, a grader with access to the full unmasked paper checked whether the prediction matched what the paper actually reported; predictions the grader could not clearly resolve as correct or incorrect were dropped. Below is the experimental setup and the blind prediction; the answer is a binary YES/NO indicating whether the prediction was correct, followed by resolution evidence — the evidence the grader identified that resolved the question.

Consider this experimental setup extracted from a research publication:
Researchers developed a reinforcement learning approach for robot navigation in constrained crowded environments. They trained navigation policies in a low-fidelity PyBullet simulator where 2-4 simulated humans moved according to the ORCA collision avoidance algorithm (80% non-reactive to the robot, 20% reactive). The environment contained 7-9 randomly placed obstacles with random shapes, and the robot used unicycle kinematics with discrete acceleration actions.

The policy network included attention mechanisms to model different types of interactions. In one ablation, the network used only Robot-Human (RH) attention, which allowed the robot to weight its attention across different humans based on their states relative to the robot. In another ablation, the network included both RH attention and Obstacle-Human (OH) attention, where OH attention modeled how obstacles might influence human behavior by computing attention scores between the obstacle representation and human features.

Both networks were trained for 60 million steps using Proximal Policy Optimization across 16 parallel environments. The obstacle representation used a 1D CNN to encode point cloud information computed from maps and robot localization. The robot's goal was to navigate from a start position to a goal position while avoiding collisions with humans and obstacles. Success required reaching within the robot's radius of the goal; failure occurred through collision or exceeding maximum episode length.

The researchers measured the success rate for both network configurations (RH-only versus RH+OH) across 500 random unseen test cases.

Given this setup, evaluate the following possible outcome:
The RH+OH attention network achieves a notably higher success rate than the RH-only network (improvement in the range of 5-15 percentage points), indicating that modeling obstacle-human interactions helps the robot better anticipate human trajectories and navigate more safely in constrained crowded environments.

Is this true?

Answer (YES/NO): YES